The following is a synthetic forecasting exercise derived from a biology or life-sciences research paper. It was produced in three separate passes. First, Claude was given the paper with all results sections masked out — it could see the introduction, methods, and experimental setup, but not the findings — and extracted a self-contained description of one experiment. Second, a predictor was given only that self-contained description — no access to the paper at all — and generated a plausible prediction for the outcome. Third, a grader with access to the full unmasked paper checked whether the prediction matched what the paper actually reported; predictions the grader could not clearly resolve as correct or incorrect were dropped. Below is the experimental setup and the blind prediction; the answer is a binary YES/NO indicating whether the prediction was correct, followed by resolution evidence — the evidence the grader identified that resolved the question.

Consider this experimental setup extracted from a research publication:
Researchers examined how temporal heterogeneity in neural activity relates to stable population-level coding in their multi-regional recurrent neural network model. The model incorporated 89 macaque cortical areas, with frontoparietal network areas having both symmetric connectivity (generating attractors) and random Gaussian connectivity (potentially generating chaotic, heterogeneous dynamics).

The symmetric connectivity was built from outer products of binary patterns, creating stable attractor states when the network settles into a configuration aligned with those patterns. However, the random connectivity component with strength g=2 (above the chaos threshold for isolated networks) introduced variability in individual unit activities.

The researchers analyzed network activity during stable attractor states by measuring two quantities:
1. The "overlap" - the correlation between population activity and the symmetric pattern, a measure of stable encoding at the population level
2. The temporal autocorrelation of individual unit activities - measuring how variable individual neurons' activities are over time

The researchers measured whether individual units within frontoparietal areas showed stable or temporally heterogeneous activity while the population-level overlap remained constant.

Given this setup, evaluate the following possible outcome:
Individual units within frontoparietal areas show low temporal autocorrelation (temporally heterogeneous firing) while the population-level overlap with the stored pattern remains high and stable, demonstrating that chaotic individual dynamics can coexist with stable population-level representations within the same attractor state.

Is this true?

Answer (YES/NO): YES